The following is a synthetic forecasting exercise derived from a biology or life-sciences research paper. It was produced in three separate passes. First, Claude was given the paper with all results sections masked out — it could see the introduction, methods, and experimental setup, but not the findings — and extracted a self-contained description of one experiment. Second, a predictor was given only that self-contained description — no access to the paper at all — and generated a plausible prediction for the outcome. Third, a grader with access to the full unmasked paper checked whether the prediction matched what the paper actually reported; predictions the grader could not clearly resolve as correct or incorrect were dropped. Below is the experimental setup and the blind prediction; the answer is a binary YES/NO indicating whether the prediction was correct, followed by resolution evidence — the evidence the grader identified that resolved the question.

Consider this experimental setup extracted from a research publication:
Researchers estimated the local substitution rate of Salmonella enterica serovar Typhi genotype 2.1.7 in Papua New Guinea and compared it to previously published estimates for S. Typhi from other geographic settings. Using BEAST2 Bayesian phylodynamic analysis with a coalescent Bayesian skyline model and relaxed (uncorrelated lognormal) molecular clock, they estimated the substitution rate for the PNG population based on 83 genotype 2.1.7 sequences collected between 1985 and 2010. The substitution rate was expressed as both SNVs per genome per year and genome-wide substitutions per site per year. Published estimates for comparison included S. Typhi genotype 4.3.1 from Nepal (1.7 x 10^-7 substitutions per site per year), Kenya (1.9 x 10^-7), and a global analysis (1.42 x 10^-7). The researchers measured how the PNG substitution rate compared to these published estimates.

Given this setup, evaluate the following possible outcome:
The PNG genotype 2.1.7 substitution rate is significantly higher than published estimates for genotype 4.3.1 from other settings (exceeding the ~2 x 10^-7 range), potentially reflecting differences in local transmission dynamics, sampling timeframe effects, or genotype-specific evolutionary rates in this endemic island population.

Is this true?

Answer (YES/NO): NO